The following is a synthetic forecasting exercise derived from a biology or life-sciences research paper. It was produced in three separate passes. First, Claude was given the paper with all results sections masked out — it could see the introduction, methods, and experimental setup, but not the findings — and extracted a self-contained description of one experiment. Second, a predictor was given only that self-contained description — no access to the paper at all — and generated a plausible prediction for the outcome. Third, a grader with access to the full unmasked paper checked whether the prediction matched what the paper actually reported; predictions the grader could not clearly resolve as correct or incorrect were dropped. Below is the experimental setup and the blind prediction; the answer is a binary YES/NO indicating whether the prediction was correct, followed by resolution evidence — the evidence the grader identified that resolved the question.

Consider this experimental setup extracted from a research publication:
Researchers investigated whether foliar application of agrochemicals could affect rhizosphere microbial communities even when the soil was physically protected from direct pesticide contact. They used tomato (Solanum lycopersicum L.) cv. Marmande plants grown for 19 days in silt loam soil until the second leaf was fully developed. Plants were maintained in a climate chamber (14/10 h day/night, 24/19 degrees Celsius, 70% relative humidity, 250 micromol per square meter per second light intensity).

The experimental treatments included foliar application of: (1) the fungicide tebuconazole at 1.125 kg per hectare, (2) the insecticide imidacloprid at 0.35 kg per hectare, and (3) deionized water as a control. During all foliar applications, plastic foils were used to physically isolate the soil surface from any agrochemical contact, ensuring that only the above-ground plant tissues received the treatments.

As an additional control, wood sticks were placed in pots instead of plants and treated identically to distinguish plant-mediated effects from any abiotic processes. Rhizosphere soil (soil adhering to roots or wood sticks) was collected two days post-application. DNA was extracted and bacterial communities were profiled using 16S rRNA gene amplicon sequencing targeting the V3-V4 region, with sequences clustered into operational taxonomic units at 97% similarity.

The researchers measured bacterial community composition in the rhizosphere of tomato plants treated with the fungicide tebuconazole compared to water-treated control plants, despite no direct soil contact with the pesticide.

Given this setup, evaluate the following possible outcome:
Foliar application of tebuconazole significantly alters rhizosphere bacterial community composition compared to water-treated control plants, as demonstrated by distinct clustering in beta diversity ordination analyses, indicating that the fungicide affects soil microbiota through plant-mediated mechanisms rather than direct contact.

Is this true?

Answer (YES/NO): YES